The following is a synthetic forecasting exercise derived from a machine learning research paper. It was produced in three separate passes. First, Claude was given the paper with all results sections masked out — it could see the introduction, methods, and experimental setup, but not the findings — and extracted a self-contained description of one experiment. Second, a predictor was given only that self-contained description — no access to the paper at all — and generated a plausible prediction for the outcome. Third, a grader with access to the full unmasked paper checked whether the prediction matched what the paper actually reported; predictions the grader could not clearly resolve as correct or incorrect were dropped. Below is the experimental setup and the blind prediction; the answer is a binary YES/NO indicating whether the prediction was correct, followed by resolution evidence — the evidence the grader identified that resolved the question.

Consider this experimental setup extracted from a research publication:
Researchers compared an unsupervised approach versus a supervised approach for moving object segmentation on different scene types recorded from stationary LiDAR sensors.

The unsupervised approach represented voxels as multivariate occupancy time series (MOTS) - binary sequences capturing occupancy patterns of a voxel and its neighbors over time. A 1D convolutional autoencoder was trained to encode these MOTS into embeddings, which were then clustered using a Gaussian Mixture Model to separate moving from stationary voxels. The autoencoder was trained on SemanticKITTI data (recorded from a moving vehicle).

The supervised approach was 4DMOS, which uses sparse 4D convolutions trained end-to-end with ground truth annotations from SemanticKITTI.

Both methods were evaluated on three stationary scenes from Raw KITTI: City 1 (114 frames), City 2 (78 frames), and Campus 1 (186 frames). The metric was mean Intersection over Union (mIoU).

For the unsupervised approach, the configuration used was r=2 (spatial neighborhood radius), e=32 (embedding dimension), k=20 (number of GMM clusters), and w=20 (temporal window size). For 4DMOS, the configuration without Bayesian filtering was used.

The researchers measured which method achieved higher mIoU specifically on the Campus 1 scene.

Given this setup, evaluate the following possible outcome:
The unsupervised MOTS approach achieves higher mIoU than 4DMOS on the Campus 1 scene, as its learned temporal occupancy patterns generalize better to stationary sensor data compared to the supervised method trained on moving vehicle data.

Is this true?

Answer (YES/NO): NO